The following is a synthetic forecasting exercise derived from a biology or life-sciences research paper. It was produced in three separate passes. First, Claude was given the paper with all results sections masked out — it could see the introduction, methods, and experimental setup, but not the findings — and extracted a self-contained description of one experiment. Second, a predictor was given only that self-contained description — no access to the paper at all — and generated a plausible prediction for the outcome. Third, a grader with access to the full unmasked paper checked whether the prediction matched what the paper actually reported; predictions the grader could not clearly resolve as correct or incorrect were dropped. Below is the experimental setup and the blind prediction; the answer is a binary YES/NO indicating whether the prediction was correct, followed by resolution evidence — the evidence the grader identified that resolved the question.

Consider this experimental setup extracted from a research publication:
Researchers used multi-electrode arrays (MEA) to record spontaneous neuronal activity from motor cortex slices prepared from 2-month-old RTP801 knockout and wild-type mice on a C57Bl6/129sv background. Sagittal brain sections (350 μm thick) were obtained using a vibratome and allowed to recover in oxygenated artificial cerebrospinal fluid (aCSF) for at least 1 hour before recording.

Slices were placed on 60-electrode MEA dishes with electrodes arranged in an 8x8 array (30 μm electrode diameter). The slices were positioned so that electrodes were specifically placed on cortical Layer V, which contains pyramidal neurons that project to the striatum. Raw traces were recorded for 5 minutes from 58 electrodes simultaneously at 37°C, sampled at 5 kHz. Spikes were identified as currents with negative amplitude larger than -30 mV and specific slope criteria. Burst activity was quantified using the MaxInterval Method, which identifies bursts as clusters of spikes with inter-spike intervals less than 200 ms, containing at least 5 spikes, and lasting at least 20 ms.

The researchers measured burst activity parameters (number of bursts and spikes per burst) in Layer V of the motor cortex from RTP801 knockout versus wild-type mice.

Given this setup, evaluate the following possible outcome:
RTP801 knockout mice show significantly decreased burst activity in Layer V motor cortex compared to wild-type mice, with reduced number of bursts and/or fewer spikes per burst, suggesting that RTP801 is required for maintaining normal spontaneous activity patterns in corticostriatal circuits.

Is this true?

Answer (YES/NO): NO